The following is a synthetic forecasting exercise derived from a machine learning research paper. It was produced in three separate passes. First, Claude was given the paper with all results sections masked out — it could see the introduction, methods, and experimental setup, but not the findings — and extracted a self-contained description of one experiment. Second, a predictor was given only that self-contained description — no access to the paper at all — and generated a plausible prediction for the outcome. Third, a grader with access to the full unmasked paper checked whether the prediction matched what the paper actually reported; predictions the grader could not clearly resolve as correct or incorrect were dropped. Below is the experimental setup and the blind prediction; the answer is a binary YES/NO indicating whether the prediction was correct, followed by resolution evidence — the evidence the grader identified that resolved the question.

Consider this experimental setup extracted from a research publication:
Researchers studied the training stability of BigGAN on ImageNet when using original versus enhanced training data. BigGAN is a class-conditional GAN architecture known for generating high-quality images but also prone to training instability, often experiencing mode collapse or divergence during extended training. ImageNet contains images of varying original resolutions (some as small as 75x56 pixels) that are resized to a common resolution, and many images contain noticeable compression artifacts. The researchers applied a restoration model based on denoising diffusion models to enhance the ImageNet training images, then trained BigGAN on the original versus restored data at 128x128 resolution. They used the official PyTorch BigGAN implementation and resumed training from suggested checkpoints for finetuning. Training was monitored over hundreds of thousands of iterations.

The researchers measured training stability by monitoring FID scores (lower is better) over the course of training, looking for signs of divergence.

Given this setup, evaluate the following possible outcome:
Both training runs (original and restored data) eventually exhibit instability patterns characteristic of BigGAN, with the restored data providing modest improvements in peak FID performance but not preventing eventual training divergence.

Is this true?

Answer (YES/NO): NO